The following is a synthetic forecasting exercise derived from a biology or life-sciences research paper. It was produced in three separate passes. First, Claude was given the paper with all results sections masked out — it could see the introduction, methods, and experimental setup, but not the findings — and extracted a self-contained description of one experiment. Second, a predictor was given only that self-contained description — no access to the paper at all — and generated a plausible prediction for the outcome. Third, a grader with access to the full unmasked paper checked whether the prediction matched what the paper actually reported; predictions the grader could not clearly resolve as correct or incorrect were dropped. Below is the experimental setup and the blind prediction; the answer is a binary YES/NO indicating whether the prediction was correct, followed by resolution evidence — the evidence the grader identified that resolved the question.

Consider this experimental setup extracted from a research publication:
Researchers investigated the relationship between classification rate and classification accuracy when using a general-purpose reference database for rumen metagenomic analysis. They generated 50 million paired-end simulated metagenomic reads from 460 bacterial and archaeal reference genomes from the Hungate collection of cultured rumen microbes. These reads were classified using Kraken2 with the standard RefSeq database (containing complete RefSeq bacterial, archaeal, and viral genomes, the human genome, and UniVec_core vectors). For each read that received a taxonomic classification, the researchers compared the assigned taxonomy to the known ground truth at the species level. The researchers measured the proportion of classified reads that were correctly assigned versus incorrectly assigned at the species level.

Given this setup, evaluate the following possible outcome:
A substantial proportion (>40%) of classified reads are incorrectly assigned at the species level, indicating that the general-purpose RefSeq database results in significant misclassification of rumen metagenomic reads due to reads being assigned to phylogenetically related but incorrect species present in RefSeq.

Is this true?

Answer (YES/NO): YES